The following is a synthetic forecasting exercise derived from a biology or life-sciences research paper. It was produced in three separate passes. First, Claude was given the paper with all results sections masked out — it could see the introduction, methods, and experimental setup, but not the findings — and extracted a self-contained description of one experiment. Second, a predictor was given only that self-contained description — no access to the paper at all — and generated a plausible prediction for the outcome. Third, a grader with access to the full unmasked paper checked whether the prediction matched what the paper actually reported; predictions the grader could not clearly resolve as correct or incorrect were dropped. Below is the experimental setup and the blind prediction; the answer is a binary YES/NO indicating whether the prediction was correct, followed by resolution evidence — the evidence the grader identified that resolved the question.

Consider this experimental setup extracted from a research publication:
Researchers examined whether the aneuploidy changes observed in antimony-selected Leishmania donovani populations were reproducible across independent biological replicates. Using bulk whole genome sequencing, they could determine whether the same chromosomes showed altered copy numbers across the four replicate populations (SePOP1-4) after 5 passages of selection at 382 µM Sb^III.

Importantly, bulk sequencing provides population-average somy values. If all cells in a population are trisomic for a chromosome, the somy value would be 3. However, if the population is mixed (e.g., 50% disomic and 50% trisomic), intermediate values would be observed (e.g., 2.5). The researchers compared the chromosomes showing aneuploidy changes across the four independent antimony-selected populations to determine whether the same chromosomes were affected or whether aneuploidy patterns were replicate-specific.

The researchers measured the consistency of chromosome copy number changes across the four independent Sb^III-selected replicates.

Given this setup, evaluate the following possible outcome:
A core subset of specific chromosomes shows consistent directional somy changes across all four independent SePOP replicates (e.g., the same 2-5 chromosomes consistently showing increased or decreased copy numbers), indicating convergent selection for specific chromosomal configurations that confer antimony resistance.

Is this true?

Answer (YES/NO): YES